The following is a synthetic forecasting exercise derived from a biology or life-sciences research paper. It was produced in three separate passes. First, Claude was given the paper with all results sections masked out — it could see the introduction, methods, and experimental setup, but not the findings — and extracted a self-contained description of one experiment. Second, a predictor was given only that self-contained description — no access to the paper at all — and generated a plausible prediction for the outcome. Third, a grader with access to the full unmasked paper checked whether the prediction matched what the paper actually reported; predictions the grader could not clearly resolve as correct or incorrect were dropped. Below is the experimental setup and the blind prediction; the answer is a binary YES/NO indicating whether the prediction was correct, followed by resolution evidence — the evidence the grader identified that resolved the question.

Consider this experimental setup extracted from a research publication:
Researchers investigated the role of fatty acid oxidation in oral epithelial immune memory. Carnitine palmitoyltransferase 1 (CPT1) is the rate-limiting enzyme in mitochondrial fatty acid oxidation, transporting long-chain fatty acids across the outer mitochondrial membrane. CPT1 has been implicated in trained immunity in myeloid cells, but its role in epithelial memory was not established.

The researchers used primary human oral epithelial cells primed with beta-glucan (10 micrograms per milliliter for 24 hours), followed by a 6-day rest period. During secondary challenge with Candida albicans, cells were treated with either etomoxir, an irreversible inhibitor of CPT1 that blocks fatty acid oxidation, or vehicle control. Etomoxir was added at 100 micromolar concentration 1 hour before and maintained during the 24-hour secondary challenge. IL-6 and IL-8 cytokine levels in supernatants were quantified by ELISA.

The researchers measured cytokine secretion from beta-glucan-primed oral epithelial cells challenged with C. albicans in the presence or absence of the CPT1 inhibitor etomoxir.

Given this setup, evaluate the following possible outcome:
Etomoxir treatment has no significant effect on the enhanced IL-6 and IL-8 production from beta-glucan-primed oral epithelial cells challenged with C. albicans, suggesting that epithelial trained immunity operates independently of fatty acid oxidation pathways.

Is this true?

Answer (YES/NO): NO